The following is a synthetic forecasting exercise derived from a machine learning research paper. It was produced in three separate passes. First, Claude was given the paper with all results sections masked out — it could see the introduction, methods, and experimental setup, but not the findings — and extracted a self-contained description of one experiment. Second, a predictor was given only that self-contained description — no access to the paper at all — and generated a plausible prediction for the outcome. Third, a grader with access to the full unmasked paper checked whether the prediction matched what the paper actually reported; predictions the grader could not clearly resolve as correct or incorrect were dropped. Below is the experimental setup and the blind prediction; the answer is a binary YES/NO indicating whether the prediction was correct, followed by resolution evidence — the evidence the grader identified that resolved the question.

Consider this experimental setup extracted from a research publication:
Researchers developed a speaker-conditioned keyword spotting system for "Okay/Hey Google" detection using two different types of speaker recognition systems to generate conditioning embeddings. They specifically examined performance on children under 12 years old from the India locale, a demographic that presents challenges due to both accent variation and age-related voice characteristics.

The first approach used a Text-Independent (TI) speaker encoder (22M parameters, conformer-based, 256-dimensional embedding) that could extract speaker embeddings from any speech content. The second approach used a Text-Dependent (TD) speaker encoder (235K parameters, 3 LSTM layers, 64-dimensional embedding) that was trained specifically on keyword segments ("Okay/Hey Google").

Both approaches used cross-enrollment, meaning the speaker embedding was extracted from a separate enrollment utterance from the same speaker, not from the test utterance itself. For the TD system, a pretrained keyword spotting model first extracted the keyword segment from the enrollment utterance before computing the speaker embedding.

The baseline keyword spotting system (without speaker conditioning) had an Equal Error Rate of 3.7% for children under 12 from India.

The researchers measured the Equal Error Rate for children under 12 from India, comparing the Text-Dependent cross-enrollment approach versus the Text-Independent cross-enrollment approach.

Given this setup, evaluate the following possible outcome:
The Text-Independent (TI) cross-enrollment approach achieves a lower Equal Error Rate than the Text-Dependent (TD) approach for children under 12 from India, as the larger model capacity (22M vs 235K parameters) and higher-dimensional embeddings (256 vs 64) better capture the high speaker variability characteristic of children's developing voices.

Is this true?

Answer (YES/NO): NO